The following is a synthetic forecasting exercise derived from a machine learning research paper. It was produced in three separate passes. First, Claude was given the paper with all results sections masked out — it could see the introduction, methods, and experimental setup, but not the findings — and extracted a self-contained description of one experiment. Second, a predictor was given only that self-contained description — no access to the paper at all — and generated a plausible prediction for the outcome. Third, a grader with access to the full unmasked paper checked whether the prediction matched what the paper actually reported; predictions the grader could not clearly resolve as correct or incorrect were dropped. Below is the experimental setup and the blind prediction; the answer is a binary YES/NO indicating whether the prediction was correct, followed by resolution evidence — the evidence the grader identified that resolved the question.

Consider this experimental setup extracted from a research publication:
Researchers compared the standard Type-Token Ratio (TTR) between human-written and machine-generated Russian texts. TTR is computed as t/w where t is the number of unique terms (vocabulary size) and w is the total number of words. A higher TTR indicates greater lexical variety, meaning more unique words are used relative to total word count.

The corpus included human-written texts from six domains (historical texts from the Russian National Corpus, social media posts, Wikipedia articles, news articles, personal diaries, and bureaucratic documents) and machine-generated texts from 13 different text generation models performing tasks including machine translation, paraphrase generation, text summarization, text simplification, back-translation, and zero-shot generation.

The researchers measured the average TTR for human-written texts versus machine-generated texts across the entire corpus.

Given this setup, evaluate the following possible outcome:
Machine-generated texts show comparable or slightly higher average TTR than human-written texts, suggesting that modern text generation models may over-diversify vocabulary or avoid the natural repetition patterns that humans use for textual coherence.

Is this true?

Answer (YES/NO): YES